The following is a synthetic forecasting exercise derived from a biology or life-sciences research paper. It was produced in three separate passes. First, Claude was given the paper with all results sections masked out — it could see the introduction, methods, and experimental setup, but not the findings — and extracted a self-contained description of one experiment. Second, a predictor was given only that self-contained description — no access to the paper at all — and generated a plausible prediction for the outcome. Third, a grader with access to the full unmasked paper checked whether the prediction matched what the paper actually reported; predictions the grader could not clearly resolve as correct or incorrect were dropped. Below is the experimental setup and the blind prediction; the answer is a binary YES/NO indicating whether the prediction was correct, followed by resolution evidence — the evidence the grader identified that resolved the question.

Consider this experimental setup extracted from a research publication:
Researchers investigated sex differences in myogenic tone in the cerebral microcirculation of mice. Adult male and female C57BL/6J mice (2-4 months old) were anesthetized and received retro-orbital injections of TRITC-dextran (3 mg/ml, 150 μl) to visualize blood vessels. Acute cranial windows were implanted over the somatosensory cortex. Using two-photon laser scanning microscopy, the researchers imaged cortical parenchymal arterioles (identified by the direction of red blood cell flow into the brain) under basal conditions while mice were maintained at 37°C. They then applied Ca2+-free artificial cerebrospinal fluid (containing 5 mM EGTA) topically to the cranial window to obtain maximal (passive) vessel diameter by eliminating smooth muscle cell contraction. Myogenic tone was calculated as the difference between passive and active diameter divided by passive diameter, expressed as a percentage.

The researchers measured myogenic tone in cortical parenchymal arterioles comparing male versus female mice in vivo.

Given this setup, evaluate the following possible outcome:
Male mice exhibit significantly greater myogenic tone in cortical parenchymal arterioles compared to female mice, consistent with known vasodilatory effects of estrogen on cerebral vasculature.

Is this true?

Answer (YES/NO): YES